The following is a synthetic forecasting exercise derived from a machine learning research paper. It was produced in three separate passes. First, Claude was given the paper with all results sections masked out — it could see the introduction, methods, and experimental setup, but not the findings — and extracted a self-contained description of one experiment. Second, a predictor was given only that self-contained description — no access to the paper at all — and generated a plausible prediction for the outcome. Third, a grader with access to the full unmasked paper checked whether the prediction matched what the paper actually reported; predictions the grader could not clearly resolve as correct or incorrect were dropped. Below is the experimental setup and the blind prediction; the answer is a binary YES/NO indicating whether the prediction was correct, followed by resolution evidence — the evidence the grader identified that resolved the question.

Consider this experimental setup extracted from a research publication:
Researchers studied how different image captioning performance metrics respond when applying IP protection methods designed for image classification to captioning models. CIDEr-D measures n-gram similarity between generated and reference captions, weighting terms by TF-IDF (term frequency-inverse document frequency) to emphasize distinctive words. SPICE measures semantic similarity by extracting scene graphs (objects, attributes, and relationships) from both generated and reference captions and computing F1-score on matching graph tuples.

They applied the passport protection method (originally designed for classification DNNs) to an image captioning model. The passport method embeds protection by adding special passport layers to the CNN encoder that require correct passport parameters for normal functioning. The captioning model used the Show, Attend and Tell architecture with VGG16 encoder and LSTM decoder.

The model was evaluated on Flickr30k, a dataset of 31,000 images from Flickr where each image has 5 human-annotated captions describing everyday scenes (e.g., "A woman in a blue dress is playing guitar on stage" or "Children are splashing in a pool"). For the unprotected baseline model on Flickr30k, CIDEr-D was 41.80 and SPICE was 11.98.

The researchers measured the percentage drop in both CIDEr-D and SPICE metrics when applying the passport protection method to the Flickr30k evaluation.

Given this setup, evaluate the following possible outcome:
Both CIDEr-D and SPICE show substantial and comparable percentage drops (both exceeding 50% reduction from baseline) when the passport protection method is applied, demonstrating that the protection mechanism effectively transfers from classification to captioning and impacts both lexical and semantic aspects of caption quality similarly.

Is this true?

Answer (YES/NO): NO